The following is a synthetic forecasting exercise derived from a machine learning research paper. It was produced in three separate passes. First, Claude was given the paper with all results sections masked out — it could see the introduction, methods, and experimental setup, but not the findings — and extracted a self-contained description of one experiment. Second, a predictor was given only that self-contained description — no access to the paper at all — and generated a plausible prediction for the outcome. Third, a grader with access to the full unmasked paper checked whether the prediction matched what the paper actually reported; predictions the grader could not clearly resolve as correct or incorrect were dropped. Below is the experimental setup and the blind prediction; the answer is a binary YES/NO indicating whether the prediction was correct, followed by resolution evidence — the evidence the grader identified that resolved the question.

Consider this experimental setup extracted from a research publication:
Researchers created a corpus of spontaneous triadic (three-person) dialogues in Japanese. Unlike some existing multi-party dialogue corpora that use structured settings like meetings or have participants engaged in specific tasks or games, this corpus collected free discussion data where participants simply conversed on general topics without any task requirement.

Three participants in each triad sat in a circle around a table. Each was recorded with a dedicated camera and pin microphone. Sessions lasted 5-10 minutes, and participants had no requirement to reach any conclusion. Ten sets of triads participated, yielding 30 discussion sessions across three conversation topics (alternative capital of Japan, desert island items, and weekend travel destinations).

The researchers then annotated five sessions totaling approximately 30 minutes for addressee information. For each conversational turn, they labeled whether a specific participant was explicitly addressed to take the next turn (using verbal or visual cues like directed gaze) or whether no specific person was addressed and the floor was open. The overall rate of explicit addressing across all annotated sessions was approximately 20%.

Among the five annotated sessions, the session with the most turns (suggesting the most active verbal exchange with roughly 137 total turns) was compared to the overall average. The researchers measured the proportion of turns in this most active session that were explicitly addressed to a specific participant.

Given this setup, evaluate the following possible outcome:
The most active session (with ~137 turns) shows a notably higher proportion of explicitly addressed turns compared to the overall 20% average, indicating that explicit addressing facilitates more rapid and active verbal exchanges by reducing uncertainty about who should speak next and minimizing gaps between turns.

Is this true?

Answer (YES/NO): YES